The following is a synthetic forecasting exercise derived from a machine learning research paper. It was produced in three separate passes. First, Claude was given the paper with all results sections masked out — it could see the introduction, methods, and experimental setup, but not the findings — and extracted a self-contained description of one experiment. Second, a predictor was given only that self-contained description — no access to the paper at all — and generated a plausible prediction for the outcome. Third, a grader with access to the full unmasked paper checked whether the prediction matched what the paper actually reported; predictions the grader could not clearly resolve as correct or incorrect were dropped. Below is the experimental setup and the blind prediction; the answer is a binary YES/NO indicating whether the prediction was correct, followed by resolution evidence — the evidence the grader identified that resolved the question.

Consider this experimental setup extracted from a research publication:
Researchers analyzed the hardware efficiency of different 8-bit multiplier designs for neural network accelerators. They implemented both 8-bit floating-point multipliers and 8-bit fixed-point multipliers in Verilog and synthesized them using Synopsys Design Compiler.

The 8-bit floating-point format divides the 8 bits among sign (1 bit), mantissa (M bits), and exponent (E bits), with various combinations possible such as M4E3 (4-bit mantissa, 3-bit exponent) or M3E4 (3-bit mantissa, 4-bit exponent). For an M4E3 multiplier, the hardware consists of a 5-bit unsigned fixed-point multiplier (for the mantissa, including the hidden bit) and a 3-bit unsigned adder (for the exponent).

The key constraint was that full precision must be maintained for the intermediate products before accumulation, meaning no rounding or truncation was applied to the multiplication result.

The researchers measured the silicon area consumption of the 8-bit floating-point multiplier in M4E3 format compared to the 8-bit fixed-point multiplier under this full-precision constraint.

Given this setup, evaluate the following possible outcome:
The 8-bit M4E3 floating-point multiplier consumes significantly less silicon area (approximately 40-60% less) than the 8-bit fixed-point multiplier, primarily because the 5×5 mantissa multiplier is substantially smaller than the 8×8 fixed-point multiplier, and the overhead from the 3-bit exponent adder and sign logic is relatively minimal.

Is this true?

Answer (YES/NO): NO